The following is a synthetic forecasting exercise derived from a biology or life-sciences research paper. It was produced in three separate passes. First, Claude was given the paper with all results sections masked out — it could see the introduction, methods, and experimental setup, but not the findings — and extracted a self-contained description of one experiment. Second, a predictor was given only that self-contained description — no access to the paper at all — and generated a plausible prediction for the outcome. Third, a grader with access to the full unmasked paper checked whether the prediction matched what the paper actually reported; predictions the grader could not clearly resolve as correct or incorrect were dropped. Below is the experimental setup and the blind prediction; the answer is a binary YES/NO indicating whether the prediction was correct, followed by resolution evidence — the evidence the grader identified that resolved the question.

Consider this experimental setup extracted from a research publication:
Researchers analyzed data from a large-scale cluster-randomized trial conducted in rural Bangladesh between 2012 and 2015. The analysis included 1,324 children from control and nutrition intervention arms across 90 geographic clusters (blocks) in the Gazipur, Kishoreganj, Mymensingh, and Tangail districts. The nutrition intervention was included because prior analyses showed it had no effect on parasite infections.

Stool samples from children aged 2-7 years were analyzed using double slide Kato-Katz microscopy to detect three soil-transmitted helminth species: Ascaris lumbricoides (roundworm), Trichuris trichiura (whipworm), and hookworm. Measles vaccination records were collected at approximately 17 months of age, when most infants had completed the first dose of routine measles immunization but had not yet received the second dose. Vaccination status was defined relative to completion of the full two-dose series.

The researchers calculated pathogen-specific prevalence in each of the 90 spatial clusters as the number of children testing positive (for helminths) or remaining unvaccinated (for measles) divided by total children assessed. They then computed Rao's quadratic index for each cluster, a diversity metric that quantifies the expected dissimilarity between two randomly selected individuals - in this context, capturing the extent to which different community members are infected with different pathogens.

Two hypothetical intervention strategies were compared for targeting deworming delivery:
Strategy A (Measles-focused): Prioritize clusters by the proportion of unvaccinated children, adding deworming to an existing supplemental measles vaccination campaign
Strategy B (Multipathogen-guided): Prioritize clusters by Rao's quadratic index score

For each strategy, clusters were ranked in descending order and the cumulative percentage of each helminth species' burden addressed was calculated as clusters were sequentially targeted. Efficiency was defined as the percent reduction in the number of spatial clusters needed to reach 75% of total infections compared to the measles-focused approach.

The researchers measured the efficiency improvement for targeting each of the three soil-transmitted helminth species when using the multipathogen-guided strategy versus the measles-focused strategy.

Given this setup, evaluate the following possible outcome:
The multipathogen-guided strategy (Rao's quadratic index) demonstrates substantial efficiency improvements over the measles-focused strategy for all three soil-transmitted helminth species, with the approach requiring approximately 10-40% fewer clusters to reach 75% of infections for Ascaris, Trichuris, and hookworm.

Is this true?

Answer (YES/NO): YES